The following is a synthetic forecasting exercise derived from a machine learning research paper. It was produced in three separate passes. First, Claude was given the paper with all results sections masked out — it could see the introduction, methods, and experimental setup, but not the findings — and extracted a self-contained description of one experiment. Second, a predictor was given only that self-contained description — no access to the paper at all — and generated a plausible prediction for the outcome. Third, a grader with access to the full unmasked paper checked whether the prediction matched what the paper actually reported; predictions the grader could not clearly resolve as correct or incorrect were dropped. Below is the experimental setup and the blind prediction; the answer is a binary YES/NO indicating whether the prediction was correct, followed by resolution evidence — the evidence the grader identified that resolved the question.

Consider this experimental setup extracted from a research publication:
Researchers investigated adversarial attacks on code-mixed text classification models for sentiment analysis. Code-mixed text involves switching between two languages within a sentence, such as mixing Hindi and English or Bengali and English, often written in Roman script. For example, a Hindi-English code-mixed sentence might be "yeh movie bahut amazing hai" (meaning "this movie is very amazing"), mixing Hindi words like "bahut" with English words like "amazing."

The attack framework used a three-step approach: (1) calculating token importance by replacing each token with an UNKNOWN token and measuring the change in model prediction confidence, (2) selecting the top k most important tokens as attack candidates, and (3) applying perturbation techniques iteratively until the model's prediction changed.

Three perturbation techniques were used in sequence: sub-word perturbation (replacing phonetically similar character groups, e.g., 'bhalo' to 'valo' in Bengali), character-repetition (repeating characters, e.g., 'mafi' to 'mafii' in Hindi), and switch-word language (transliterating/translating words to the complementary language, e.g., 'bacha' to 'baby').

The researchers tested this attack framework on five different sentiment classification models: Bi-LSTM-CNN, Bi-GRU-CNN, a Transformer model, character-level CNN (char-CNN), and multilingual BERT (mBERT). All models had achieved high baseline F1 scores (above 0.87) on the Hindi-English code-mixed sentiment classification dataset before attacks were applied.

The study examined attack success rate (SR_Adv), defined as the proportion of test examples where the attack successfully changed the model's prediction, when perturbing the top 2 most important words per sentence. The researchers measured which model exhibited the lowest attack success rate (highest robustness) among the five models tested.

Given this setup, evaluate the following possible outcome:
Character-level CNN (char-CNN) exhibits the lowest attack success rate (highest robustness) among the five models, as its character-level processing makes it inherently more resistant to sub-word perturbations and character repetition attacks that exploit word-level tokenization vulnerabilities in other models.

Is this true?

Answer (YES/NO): NO